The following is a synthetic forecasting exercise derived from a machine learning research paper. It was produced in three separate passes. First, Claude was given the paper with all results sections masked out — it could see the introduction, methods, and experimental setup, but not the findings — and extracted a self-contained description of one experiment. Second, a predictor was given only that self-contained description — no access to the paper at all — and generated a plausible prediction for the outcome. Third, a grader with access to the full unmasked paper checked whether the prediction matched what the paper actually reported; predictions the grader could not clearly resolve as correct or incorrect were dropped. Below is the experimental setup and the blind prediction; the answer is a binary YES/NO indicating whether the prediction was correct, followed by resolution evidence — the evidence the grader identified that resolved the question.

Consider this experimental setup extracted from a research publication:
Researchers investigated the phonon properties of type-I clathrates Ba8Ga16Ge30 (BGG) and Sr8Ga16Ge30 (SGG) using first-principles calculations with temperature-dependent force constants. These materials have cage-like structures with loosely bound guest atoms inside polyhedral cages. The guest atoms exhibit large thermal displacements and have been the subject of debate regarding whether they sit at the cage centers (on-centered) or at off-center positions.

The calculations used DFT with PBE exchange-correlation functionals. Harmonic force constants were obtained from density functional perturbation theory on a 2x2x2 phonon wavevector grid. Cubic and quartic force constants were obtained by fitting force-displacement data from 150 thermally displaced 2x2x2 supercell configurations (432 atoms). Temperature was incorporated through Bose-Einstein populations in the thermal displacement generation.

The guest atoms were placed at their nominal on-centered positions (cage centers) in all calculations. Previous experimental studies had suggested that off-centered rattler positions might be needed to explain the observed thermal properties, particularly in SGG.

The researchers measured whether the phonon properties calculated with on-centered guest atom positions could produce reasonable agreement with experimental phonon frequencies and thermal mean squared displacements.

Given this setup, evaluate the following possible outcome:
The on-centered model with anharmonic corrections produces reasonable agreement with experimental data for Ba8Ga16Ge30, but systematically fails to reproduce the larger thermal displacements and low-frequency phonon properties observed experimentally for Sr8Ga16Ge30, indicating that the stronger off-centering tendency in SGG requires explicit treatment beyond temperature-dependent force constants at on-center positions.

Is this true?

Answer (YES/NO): NO